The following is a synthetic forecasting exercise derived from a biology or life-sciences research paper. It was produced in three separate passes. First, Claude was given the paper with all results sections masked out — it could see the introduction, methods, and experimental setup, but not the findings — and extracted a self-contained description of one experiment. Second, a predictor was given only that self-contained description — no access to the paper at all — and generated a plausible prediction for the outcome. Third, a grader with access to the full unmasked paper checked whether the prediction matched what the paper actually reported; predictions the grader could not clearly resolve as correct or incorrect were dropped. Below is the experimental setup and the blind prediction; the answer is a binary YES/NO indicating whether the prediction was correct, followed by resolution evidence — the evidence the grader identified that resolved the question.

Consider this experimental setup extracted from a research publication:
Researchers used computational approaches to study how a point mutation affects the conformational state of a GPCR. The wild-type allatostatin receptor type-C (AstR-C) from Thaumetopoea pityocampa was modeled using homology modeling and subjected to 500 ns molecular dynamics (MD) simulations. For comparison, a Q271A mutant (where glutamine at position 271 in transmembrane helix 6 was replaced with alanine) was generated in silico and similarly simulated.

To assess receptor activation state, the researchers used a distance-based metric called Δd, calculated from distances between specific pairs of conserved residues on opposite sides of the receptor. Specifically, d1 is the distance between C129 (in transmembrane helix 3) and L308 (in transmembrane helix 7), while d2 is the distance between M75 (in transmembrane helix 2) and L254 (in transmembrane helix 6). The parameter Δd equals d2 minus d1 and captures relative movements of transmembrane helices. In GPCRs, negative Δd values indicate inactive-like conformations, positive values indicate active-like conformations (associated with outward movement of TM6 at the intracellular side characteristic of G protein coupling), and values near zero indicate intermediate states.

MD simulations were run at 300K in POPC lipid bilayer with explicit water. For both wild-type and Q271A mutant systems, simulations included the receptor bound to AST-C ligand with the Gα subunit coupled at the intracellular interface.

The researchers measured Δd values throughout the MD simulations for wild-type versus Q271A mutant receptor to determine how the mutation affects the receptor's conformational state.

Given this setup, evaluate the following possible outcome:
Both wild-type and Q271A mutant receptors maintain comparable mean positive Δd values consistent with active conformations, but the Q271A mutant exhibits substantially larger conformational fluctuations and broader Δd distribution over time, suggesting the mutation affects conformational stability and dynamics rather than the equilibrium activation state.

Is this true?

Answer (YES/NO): NO